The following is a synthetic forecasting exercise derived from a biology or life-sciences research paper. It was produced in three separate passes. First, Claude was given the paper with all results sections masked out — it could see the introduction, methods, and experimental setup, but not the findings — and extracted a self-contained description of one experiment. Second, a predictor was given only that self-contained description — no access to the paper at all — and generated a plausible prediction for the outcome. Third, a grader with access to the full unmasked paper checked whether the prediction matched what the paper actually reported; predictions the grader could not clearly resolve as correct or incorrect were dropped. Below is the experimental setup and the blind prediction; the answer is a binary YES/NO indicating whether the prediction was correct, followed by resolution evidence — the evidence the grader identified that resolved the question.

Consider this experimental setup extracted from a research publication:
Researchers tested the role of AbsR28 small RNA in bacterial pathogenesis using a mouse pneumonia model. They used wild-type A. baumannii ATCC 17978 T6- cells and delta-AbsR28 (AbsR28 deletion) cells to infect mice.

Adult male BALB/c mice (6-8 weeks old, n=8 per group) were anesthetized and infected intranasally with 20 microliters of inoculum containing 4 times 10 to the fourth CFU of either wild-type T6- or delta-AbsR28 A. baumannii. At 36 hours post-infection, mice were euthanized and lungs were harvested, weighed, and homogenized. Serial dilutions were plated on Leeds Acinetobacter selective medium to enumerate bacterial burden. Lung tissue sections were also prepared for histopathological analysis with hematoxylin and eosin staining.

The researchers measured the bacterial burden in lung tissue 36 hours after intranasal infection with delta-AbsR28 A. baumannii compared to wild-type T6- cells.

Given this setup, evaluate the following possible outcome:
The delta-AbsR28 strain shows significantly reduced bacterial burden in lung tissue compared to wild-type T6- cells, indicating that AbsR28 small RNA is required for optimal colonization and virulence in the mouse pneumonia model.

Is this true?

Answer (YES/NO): YES